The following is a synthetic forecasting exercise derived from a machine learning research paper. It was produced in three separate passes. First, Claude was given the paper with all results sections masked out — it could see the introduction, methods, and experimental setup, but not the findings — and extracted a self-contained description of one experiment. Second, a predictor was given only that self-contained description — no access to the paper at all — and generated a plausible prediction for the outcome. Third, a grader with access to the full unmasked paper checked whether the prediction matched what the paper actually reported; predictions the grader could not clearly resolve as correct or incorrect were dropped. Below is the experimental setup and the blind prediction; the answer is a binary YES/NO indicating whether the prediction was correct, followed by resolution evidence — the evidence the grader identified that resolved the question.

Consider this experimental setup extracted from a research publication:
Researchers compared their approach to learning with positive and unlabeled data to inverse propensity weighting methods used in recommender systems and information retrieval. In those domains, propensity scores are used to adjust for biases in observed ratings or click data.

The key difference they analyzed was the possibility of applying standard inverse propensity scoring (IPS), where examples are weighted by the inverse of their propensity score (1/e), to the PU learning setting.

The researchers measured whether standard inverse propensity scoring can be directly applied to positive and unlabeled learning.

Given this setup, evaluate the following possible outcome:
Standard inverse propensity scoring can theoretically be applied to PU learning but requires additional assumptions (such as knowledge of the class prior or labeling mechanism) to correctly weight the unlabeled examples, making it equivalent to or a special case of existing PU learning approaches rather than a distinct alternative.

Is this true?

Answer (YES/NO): NO